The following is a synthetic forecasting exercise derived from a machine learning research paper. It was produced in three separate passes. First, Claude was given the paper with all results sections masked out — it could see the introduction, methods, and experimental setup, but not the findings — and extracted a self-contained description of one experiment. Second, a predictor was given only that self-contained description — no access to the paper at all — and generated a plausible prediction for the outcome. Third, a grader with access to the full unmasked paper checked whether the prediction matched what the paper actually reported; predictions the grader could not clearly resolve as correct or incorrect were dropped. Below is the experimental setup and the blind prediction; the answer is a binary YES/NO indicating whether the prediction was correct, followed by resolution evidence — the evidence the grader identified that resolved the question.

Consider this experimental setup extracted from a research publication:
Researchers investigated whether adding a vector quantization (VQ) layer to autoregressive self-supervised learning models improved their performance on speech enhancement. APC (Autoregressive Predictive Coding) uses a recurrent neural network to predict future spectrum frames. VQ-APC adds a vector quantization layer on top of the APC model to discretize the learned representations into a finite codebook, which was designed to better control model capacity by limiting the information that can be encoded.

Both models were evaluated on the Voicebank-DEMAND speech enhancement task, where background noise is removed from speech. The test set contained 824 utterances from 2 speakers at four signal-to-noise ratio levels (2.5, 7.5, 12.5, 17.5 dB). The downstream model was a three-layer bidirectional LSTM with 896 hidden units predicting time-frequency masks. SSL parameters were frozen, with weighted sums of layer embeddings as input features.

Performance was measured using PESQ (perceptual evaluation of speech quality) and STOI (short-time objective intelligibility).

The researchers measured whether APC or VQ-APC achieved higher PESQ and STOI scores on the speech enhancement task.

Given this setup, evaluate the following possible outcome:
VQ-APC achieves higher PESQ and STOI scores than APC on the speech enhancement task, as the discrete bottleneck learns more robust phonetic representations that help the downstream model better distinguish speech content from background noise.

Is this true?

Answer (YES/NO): NO